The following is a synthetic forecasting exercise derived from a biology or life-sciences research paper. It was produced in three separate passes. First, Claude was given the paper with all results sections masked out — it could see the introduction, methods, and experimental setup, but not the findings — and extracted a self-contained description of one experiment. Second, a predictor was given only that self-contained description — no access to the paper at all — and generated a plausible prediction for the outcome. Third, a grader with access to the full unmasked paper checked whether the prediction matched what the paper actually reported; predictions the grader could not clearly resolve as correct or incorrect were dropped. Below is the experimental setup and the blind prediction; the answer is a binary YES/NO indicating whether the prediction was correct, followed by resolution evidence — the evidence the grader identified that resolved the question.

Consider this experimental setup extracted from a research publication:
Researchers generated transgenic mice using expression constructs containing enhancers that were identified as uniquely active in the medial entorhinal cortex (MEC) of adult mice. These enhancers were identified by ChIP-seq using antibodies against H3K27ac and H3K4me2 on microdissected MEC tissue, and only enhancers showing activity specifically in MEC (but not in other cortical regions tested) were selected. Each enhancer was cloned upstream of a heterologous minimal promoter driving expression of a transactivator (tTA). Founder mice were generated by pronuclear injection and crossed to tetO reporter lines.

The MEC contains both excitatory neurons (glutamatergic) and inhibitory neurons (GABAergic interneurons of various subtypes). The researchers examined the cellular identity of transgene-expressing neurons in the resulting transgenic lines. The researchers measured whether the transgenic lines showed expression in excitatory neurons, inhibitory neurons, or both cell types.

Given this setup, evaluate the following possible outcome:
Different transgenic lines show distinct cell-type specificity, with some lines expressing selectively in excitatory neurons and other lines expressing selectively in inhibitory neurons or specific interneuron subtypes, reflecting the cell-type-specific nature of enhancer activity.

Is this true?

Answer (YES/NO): NO